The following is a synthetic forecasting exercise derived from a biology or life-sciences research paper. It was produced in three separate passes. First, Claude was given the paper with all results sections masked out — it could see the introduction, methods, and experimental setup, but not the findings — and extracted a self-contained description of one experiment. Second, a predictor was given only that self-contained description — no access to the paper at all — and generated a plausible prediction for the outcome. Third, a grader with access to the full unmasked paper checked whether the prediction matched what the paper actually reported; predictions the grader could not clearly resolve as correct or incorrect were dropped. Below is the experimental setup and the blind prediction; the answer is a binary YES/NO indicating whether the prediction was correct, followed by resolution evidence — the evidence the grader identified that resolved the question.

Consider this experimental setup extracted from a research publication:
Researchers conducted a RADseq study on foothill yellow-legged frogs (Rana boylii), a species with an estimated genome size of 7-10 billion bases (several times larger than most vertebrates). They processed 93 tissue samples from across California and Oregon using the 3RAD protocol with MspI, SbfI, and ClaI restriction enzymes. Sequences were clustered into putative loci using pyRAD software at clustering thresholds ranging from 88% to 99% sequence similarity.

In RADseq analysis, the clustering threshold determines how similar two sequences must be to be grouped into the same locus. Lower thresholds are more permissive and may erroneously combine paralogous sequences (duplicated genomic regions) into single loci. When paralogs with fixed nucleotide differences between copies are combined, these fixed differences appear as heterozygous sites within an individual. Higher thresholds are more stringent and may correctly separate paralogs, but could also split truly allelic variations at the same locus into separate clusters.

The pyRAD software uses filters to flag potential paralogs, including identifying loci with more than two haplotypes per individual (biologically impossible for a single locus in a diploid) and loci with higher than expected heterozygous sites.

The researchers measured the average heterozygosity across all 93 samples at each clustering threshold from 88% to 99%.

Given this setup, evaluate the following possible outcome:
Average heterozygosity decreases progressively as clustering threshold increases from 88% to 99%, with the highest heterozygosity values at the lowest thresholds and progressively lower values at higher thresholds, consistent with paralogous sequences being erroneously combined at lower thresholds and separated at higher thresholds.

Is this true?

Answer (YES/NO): NO